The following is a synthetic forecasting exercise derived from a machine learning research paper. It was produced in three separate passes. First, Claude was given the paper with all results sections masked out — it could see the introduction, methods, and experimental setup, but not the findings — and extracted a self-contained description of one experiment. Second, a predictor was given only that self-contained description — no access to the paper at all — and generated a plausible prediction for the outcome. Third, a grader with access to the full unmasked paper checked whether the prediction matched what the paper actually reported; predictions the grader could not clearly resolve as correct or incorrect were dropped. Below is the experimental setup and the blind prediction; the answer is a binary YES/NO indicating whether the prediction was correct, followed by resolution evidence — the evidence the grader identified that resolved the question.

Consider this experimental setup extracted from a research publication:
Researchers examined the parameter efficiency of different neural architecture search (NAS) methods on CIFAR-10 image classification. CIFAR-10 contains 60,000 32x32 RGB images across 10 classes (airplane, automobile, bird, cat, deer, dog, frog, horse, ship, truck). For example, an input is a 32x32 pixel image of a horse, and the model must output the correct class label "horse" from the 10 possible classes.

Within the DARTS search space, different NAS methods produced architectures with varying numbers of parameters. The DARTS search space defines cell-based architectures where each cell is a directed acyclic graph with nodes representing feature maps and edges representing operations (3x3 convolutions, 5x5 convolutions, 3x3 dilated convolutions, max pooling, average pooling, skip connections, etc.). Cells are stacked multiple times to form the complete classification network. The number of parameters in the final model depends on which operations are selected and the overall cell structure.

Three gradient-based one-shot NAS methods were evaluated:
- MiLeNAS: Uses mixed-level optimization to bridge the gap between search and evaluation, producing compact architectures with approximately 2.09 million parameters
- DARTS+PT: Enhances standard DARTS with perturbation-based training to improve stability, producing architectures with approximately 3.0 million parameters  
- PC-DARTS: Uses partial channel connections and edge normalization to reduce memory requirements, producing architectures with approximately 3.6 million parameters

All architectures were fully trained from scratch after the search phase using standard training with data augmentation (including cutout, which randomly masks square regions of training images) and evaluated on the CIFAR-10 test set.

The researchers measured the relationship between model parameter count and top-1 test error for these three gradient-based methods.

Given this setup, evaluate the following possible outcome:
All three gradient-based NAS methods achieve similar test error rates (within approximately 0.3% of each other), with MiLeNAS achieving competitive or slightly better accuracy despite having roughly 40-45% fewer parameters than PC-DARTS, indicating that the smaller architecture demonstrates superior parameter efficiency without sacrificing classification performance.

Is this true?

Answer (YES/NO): NO